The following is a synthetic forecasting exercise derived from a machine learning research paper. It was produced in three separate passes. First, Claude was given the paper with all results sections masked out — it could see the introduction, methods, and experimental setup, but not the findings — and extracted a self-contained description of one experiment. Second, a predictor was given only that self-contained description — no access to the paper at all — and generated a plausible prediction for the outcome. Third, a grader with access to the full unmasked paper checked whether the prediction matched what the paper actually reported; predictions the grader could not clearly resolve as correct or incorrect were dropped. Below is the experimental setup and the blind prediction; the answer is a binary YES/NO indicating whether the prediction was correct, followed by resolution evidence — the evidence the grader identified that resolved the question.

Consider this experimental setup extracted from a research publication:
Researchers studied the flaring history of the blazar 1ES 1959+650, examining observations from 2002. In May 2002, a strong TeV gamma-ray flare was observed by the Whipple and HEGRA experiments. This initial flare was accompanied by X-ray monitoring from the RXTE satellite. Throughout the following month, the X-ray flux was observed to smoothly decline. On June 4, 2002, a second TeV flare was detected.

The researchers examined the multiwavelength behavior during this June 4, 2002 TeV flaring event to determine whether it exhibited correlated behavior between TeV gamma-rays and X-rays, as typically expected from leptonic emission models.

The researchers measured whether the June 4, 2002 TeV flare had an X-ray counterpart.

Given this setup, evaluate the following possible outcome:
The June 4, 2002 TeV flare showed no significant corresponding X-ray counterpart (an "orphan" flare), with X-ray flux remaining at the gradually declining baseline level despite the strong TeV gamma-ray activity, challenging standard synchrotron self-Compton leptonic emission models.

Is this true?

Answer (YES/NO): YES